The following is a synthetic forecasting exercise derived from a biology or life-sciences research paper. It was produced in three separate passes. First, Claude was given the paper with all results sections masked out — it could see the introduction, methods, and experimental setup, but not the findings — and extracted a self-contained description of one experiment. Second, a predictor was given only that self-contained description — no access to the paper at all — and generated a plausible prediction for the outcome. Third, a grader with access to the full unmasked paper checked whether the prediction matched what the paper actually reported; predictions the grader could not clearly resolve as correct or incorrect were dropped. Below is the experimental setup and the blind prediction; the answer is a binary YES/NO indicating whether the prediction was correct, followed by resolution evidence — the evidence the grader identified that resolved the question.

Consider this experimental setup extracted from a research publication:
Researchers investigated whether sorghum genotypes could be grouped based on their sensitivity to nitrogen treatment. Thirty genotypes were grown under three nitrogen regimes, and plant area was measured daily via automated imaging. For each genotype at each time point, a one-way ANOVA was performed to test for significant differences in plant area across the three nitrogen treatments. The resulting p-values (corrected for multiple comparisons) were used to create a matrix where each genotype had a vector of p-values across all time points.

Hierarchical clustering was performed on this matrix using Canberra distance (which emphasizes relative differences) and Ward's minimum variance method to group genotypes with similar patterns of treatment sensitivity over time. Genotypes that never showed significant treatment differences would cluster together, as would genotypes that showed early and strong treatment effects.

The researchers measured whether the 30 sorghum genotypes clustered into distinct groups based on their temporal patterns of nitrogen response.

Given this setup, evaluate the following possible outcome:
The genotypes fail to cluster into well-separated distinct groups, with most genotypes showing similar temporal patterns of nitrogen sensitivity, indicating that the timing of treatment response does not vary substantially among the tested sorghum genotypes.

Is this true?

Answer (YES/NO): NO